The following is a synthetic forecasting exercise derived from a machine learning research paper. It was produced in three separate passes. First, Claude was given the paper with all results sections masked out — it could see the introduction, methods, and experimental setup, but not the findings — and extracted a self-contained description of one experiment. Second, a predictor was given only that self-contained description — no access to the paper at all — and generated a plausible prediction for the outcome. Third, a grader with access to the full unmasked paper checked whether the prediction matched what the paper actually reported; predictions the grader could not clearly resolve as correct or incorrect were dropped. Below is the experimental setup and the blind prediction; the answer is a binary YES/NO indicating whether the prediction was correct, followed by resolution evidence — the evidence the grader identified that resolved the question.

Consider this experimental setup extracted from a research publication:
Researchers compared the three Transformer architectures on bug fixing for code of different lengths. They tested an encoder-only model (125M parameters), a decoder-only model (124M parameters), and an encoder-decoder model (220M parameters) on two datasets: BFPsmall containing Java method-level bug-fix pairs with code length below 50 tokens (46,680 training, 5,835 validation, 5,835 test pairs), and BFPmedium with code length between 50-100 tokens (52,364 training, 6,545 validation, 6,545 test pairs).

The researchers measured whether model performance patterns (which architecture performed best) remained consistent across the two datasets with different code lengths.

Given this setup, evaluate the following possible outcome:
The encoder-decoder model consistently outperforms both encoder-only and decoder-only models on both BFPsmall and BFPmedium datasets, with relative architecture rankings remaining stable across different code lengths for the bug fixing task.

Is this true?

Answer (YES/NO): NO